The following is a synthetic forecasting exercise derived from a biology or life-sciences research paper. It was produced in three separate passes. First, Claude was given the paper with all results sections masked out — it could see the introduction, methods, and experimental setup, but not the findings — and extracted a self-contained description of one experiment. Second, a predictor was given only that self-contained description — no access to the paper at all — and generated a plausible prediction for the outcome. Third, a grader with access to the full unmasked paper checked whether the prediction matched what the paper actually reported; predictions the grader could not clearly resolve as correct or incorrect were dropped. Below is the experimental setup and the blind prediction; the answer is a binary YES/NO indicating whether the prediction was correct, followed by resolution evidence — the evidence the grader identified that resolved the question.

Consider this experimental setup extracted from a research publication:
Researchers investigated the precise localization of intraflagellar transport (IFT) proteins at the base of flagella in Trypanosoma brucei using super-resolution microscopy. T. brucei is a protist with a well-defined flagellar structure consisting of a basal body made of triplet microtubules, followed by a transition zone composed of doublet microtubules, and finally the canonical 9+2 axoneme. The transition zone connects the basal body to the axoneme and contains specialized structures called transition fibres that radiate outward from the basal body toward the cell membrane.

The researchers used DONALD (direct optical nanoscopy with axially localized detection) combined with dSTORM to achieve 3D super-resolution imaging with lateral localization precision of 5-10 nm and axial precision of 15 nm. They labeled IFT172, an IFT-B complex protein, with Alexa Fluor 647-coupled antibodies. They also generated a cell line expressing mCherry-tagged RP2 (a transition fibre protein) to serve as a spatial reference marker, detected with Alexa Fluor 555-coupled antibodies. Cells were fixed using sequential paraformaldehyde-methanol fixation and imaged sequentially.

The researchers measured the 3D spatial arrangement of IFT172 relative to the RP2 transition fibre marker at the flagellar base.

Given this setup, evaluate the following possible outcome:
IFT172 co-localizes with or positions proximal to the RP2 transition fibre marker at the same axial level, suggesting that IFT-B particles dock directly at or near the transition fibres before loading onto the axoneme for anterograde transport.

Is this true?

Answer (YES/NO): NO